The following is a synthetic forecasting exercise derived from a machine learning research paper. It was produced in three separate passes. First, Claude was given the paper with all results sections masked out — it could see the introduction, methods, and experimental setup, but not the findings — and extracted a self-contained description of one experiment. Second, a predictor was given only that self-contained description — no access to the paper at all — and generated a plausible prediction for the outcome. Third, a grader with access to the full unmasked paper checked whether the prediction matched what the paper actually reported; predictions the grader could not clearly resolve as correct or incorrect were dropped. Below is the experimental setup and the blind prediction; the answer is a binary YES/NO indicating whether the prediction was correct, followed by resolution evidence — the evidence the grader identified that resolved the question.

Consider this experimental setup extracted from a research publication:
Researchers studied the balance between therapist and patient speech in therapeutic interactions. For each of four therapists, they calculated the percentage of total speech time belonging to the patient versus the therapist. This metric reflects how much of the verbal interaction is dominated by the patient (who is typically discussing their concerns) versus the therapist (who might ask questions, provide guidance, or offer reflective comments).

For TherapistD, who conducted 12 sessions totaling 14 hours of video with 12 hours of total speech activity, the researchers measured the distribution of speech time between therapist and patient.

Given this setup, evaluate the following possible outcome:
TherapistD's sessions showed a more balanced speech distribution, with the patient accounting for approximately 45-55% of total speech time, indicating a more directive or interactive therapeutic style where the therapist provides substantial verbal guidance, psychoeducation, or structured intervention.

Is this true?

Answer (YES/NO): NO